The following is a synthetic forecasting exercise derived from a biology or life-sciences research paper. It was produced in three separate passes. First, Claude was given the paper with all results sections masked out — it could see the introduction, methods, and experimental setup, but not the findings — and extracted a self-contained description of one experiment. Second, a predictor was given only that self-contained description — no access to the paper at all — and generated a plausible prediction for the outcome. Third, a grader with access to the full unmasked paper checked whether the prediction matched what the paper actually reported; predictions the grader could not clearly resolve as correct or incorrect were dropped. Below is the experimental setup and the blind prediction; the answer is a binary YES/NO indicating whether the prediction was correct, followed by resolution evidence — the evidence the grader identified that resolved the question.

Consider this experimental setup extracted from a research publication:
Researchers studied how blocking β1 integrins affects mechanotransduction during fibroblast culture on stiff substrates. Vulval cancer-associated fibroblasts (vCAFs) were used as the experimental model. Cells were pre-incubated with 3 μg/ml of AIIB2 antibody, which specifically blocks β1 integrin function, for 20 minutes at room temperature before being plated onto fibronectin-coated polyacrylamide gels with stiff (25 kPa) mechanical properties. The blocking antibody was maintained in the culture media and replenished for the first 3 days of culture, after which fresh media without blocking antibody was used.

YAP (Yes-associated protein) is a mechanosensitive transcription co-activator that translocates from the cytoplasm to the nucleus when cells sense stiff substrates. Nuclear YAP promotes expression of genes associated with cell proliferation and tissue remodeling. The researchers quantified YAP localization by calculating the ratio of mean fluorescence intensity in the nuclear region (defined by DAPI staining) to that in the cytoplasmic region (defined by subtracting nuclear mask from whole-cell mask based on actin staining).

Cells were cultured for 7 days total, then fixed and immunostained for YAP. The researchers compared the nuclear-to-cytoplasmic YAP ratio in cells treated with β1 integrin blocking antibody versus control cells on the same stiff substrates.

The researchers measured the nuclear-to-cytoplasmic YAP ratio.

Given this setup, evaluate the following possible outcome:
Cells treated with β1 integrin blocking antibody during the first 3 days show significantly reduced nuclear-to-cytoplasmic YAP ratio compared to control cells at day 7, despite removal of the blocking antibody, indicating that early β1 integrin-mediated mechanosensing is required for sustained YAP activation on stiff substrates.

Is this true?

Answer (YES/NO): YES